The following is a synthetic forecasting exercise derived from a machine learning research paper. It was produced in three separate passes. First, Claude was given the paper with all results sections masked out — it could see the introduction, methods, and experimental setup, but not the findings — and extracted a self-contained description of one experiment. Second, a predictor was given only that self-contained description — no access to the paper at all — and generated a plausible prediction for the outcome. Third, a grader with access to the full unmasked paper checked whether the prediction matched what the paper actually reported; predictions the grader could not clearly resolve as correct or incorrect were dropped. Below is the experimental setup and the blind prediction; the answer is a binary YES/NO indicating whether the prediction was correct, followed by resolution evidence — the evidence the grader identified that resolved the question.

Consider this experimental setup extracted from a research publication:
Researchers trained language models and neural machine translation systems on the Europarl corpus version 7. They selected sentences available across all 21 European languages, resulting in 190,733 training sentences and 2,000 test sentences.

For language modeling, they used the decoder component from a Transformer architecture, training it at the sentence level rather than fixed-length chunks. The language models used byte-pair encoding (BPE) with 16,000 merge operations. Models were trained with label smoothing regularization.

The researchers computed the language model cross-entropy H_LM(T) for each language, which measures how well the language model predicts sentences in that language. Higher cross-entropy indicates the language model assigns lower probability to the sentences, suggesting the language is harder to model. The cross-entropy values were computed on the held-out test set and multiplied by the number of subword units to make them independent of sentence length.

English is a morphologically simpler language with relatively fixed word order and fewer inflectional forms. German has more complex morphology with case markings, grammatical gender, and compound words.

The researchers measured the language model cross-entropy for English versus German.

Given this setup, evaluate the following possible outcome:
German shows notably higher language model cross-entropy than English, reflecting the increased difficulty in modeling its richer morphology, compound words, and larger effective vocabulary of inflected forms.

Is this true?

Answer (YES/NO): YES